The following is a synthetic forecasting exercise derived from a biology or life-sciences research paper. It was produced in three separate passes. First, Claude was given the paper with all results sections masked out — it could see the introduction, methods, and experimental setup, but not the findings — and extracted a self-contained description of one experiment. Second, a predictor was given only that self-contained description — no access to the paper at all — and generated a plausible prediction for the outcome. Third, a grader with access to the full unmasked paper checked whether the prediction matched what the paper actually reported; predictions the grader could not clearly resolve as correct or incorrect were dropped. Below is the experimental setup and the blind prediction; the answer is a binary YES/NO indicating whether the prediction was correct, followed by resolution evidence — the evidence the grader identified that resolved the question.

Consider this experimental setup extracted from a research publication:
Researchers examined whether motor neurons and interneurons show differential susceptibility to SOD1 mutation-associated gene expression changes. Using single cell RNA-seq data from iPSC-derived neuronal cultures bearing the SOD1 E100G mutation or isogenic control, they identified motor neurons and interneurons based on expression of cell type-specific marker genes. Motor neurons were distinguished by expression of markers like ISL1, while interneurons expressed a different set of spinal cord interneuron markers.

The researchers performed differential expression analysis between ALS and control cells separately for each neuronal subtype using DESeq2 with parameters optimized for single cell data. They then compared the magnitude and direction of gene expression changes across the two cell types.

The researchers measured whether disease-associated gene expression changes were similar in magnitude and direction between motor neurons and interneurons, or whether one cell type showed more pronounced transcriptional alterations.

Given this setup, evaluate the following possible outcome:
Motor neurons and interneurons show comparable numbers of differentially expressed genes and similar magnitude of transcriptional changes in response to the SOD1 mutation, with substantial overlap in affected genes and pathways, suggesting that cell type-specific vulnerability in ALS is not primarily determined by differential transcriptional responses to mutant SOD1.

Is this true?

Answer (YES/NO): NO